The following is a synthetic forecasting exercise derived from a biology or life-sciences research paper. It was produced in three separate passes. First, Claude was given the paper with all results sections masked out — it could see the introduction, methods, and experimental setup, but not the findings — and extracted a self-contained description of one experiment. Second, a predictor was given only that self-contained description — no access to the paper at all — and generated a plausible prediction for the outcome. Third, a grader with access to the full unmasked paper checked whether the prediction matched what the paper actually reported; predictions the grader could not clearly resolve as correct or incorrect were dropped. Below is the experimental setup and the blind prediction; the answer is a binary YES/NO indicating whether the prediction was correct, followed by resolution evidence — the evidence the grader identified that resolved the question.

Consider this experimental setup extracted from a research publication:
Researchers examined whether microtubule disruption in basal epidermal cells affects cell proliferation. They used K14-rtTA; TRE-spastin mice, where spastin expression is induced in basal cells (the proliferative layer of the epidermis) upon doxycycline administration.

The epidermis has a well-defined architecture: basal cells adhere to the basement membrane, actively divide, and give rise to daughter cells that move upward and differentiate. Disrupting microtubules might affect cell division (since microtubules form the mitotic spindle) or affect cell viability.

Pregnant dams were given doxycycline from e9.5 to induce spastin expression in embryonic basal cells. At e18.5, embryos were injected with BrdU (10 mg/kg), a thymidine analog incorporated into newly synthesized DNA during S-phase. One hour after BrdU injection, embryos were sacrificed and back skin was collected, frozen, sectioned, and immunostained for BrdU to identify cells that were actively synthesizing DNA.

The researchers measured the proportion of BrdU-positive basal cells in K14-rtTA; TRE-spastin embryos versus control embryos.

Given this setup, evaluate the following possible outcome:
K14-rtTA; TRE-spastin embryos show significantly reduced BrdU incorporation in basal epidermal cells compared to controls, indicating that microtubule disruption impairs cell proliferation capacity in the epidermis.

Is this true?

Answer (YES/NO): NO